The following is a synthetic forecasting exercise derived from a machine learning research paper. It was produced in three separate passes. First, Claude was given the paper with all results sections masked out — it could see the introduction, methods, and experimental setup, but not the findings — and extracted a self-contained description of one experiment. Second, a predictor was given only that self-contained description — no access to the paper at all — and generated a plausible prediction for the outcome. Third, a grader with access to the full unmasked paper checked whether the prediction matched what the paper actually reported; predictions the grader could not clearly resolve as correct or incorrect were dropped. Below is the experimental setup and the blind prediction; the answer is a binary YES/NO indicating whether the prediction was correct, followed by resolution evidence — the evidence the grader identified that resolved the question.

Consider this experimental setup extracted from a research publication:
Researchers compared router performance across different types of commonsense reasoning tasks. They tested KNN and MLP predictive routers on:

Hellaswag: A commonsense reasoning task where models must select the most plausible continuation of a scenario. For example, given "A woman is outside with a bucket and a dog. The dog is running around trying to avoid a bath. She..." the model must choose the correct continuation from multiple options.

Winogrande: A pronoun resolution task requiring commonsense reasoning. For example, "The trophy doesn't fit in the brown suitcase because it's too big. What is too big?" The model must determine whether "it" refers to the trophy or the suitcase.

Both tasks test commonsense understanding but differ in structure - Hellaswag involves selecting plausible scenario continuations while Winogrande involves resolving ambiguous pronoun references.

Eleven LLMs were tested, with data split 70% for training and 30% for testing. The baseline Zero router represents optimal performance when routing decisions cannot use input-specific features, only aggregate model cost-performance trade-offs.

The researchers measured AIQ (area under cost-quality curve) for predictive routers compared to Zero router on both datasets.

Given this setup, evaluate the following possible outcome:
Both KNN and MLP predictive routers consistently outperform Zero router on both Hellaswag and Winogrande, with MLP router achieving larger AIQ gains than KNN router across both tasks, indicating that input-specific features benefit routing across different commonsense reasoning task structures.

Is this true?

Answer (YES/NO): NO